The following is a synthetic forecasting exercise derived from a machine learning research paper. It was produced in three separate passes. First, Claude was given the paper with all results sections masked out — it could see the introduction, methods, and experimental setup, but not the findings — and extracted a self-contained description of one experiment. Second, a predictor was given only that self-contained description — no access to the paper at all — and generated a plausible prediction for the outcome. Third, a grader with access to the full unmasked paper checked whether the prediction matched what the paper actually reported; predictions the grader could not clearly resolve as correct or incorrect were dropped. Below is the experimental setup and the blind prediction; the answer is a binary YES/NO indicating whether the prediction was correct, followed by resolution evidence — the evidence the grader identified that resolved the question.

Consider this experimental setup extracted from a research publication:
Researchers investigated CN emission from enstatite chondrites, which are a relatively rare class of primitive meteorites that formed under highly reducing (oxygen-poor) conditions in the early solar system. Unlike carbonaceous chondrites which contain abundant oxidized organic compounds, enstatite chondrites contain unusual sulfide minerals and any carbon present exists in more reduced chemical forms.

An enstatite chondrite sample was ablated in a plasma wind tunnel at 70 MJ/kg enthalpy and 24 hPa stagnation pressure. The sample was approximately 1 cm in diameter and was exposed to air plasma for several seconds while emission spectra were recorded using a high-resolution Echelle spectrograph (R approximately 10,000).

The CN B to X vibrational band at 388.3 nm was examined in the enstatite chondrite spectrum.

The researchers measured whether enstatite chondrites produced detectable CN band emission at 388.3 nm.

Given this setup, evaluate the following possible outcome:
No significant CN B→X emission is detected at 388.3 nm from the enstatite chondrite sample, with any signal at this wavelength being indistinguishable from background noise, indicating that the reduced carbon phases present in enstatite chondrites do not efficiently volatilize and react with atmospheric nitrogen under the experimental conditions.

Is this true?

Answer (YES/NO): NO